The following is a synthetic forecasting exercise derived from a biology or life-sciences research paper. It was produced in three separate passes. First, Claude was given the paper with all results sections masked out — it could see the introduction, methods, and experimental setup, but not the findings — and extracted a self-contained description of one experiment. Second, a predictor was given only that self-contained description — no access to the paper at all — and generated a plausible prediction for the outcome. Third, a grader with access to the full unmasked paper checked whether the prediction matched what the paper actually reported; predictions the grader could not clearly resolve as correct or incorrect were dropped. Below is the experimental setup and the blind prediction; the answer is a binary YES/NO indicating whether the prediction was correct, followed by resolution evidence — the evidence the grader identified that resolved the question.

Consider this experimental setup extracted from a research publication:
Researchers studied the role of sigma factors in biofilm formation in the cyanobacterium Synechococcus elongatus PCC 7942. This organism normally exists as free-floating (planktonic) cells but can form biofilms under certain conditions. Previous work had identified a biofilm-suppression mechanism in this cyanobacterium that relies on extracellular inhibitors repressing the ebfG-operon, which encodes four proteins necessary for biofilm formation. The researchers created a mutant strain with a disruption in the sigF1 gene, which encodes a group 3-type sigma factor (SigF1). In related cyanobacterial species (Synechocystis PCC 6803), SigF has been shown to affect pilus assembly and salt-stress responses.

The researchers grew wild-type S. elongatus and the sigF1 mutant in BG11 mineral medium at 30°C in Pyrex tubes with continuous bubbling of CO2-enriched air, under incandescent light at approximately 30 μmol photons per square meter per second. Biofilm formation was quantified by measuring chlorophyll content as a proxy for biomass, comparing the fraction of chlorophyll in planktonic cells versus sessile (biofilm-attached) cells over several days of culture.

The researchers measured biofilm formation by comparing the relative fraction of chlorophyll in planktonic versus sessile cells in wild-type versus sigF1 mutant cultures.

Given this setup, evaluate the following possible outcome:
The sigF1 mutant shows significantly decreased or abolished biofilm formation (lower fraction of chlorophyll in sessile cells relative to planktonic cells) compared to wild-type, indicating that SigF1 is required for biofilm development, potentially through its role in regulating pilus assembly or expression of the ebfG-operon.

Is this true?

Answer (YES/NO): NO